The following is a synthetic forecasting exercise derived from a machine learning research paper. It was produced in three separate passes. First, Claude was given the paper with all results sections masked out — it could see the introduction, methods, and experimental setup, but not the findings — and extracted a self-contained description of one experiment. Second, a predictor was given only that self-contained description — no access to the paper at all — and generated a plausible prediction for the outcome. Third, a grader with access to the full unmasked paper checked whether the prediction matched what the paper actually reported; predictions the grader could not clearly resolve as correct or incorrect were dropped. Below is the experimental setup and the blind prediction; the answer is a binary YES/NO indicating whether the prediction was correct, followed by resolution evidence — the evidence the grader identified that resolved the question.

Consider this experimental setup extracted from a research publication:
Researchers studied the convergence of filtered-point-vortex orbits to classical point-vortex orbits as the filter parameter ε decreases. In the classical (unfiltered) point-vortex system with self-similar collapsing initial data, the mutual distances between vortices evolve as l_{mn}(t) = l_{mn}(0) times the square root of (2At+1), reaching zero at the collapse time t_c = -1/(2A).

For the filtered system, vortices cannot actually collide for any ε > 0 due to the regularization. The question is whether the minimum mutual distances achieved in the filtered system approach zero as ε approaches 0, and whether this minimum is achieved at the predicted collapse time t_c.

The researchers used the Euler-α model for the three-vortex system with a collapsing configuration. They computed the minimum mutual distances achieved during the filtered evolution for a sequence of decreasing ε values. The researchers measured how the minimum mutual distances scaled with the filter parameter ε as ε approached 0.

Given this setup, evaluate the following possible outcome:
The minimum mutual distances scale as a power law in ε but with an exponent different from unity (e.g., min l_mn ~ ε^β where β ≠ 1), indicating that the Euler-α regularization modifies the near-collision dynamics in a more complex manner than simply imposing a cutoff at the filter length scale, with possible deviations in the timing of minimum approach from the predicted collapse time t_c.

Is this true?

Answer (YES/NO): NO